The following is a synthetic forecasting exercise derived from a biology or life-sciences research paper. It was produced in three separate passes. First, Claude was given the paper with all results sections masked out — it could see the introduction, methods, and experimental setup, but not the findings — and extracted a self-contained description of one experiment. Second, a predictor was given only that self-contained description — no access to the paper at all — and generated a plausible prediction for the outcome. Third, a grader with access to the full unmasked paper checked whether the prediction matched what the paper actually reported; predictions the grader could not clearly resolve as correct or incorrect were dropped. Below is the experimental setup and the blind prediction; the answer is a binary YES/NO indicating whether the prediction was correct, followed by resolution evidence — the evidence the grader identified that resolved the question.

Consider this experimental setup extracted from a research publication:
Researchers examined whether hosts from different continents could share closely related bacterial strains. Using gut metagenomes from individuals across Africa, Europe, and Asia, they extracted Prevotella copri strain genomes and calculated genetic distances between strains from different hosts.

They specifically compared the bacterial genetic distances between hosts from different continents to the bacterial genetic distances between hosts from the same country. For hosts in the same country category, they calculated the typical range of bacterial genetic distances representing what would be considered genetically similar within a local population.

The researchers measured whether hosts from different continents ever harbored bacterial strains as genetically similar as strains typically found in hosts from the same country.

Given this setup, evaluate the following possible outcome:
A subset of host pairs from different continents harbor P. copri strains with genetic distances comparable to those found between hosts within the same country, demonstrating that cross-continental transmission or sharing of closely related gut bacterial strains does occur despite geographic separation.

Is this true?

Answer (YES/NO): YES